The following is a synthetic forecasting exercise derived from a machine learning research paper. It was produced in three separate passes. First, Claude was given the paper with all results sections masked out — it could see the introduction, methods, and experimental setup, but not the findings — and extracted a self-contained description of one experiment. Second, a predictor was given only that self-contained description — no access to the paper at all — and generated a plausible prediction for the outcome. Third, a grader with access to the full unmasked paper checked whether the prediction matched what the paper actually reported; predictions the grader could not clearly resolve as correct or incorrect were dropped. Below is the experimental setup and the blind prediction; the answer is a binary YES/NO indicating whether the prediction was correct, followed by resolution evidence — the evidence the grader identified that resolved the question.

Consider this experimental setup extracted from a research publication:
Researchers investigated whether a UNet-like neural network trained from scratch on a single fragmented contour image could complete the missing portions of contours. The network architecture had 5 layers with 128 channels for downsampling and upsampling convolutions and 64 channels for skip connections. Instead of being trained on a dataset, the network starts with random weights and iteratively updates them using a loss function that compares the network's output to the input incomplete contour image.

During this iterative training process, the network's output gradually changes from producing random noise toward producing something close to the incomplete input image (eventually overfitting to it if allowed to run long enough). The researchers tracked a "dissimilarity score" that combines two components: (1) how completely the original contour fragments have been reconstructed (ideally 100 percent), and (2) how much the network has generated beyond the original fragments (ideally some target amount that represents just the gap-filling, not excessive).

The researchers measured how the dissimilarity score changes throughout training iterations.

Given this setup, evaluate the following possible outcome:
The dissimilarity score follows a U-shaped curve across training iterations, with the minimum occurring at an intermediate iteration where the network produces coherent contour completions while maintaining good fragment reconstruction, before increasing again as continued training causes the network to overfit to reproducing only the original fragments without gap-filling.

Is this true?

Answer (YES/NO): YES